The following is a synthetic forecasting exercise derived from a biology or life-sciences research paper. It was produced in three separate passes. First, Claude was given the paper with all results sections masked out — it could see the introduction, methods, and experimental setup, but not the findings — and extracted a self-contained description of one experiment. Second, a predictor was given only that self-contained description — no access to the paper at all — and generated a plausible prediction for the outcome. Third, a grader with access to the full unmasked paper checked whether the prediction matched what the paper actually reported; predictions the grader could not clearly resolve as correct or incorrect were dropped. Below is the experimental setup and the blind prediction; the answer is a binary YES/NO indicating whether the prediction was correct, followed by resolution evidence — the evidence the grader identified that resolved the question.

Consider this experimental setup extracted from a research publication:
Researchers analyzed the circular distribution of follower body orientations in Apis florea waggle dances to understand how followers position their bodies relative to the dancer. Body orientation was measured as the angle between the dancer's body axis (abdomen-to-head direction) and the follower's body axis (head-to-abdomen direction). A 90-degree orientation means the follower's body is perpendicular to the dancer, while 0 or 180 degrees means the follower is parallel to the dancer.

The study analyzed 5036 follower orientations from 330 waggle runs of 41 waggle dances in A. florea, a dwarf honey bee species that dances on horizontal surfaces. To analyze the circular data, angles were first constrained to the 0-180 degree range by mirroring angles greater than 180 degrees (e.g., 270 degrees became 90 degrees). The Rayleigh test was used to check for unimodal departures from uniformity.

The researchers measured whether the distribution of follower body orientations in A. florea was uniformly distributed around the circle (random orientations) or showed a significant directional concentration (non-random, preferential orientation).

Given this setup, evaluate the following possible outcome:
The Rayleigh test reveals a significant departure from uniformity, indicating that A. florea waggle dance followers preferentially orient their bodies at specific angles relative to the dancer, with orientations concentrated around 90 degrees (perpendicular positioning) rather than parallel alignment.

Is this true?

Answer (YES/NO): YES